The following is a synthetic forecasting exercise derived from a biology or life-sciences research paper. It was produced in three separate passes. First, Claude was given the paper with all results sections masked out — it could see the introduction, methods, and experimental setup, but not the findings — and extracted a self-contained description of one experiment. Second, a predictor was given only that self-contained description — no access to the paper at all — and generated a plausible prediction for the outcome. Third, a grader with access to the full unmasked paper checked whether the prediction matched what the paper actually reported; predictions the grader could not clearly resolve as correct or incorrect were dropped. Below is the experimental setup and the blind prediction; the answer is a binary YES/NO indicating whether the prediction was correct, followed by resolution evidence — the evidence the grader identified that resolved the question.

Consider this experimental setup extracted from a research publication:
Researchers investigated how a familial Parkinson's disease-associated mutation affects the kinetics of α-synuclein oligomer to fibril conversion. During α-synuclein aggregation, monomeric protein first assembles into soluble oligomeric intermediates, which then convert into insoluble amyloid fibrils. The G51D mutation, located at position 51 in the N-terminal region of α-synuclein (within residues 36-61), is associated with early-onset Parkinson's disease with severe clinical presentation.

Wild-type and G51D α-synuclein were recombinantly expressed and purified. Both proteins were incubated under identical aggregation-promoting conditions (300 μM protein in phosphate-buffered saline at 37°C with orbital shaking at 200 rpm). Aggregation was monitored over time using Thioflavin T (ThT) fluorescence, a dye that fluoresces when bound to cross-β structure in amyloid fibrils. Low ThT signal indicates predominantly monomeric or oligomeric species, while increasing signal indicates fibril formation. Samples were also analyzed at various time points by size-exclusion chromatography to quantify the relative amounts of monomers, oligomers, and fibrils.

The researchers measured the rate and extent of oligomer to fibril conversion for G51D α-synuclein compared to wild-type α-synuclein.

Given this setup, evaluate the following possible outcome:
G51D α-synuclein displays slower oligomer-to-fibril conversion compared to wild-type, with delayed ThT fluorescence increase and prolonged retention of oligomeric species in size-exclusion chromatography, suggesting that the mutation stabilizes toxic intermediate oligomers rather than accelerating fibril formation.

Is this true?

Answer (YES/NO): YES